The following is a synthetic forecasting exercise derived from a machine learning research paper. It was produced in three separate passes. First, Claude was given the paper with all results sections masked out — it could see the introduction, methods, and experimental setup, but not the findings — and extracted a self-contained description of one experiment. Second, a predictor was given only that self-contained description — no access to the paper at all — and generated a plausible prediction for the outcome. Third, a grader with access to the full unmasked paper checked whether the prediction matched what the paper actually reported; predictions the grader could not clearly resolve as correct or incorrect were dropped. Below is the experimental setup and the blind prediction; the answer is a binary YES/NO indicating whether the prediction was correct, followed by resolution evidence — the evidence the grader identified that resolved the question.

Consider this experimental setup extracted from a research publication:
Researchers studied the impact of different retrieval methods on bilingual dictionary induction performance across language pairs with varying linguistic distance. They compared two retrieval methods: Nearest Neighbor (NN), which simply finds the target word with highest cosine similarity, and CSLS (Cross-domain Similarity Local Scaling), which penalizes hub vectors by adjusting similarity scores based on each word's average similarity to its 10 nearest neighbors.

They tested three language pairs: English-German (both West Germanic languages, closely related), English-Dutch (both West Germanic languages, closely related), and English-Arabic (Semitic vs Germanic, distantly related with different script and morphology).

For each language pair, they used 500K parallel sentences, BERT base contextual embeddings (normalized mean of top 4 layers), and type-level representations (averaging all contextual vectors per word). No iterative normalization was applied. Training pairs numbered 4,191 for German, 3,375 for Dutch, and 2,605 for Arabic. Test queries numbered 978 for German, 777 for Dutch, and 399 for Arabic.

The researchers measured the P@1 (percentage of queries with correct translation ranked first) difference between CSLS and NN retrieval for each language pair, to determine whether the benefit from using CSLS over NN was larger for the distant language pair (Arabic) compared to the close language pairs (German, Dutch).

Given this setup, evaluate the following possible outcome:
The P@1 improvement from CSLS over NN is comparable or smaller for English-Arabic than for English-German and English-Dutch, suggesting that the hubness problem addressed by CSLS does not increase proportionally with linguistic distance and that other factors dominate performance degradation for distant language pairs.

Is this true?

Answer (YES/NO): NO